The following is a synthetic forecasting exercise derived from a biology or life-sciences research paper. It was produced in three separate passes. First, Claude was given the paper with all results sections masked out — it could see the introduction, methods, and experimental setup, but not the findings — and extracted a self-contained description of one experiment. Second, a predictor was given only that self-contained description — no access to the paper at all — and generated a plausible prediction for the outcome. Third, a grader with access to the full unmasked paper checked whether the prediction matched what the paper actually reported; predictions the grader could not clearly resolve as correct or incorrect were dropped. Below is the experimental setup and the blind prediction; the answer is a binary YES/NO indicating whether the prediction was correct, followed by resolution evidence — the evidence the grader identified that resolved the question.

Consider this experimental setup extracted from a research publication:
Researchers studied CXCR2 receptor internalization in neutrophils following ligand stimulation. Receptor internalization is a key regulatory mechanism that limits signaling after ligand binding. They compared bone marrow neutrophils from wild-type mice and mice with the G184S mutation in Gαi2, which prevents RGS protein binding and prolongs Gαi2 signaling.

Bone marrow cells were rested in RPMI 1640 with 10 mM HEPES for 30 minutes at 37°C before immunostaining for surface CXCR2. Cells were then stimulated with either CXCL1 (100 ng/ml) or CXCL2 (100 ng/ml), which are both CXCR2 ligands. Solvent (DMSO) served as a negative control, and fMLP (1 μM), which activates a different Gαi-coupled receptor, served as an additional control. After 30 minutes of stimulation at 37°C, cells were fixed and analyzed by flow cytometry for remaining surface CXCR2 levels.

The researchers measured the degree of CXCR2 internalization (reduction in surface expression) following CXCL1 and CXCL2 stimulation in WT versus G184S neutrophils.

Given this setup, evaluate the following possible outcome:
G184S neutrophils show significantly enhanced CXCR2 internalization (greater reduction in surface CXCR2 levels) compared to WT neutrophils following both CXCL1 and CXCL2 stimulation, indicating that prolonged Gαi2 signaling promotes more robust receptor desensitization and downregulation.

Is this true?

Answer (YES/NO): NO